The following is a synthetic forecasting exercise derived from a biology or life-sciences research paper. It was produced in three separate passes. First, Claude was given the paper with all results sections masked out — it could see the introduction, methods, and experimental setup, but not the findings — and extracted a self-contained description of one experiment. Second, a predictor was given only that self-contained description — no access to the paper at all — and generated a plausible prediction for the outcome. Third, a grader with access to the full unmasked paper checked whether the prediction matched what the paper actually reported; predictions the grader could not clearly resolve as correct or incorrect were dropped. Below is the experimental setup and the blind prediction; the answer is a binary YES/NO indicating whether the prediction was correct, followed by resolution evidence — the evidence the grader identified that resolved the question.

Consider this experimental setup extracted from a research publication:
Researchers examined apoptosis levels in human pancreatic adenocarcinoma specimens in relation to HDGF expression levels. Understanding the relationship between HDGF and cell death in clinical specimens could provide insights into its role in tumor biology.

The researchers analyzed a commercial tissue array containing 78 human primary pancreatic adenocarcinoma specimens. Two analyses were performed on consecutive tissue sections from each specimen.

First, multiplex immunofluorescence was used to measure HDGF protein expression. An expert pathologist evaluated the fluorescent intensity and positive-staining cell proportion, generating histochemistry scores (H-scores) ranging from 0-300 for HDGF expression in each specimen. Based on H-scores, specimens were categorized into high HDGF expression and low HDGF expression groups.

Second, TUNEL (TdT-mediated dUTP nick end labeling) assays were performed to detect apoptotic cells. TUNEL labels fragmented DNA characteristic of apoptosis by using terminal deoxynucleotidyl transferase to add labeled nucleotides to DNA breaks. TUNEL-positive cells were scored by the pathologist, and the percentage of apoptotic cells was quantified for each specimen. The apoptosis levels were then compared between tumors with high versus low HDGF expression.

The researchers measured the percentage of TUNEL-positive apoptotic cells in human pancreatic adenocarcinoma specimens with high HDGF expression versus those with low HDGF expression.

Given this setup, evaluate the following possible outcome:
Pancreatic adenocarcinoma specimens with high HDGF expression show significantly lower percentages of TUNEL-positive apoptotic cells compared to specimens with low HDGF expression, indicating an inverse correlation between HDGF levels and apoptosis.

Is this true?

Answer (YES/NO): YES